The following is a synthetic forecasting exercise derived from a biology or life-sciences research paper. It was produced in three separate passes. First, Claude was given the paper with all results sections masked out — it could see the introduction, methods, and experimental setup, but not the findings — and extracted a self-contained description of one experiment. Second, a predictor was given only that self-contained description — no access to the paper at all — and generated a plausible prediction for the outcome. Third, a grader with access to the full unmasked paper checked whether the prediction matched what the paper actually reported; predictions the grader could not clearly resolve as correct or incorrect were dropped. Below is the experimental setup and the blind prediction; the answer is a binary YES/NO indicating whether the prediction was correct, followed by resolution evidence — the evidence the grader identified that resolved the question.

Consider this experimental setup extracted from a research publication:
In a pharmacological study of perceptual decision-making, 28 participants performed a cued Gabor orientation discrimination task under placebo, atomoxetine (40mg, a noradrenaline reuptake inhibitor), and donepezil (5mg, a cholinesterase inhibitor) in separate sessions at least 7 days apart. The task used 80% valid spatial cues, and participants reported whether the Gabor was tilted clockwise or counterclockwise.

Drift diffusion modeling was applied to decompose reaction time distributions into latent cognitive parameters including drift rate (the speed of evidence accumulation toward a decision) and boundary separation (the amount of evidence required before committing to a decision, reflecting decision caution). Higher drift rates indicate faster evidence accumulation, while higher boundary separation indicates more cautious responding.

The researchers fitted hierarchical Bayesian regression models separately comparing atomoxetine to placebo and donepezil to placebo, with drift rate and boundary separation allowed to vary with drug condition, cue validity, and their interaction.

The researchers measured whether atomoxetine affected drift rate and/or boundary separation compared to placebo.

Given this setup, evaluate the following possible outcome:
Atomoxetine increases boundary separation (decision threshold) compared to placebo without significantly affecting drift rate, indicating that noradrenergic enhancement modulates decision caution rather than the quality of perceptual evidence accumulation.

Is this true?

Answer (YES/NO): NO